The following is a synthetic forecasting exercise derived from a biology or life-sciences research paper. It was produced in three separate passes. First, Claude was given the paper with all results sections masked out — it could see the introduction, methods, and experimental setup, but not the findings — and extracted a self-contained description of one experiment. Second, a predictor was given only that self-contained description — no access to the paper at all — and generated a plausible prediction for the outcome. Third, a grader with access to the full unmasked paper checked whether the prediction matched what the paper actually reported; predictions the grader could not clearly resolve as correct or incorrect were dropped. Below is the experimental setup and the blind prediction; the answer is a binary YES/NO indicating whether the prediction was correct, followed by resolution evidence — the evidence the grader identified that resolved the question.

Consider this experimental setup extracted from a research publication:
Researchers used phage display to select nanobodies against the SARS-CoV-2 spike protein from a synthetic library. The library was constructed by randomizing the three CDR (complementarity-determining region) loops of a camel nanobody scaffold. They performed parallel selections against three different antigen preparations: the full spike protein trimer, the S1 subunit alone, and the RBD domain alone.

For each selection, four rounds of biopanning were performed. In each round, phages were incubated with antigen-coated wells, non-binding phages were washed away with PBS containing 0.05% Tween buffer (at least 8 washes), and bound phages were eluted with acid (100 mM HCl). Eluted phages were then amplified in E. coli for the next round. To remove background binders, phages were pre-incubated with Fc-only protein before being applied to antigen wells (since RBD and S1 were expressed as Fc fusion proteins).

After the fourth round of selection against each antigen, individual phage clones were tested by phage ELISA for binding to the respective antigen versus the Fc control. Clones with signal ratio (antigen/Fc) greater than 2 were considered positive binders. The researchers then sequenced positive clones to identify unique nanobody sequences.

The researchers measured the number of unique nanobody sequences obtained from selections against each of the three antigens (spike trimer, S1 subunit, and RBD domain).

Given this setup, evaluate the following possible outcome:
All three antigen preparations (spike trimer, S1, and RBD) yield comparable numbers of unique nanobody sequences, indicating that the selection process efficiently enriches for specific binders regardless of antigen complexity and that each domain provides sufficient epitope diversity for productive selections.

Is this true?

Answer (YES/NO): NO